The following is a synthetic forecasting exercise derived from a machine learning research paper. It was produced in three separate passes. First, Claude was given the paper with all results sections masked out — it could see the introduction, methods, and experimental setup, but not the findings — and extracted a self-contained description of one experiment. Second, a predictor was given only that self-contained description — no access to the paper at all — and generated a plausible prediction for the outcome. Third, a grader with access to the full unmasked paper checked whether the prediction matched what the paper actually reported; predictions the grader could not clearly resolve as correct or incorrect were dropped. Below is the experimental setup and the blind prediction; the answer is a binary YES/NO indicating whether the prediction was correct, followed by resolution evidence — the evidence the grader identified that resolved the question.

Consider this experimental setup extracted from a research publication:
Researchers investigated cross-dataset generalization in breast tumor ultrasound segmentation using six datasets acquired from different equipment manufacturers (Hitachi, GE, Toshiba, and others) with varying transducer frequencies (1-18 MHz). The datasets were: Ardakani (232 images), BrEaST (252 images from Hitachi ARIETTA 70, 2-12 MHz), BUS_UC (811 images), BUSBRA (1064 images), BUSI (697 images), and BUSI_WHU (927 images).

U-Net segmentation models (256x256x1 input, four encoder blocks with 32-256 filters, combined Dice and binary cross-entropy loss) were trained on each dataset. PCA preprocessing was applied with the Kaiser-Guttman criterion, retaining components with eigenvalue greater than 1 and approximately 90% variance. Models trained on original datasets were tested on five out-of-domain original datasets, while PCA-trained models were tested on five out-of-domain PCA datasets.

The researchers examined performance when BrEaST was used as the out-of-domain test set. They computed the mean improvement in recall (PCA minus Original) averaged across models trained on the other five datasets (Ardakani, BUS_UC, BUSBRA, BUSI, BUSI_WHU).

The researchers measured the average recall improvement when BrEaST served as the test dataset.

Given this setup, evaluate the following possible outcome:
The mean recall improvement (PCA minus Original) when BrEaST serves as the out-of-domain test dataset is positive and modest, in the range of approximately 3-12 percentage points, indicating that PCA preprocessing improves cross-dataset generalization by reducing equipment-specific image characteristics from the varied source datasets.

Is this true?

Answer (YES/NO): NO